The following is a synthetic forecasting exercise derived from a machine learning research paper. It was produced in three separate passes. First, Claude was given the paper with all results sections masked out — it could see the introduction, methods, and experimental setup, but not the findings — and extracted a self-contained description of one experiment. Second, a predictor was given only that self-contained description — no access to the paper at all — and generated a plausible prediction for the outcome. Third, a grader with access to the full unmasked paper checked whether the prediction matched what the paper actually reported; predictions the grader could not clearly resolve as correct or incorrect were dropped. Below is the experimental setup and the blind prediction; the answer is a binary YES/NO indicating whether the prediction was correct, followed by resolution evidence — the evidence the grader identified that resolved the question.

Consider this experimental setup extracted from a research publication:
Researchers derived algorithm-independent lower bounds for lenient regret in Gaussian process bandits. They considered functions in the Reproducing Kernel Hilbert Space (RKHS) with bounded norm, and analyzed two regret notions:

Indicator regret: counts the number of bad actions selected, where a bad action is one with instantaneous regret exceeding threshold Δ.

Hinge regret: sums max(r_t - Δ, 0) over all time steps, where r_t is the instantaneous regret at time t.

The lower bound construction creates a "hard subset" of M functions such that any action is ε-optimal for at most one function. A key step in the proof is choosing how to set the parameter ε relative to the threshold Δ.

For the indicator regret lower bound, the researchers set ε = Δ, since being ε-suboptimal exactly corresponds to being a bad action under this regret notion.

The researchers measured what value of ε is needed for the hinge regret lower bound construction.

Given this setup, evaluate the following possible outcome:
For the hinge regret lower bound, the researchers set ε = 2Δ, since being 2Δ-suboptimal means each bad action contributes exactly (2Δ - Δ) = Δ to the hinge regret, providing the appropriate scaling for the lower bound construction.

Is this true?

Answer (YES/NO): YES